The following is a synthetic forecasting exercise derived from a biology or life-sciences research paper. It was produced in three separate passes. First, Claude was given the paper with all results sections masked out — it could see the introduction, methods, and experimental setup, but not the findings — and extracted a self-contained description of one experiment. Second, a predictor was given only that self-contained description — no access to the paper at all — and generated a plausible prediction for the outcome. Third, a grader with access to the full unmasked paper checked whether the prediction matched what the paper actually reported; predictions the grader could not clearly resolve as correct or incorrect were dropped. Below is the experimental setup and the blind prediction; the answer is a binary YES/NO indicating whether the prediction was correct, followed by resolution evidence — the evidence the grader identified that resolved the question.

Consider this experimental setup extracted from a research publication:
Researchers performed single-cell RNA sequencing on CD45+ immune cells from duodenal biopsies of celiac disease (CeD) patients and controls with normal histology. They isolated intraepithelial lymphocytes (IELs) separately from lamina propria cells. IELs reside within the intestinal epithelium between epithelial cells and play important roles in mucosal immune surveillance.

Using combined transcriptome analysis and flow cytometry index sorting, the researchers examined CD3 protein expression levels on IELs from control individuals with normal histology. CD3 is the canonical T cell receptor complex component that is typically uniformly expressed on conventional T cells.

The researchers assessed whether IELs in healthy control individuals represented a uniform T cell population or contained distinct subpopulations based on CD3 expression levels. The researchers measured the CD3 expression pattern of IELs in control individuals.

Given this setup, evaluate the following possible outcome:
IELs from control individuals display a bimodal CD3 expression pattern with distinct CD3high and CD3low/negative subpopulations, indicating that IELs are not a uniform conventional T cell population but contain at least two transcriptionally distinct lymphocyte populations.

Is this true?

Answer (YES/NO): YES